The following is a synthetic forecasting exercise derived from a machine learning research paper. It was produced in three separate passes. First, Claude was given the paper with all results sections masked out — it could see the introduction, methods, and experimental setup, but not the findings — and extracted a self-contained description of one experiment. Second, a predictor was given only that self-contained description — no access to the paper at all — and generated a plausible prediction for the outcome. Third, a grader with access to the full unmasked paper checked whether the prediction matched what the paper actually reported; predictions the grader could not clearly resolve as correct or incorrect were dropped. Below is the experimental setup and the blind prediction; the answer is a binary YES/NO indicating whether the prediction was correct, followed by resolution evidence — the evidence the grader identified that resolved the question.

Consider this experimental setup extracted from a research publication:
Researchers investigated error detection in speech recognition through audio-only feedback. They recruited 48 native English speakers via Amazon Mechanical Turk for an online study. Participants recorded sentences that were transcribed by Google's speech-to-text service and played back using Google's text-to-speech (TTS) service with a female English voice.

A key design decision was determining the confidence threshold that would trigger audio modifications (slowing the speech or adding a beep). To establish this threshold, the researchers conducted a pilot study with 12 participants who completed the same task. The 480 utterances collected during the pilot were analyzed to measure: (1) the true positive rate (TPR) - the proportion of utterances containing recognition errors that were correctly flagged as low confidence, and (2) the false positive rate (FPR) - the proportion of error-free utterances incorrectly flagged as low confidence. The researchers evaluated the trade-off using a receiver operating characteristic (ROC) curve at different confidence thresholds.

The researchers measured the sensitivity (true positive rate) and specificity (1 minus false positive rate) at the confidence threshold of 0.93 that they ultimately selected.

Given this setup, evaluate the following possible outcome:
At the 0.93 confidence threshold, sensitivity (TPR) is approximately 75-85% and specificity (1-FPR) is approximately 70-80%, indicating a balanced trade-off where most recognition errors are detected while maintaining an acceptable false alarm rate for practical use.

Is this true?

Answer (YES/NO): YES